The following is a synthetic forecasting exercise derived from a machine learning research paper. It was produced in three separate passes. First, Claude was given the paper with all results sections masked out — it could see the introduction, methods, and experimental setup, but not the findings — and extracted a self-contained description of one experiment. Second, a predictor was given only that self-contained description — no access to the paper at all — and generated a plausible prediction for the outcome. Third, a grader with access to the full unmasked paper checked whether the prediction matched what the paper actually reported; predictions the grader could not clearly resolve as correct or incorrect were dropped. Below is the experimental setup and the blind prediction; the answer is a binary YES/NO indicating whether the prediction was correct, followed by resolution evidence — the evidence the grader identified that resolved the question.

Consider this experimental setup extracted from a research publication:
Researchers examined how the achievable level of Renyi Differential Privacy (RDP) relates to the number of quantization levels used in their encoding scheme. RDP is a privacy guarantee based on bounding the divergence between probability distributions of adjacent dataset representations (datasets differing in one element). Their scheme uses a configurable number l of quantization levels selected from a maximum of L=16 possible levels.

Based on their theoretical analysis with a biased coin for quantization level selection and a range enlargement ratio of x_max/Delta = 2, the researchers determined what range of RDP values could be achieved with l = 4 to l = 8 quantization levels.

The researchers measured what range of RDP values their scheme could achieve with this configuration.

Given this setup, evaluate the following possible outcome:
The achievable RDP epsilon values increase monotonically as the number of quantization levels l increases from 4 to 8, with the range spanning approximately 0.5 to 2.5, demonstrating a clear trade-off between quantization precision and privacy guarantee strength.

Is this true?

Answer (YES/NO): NO